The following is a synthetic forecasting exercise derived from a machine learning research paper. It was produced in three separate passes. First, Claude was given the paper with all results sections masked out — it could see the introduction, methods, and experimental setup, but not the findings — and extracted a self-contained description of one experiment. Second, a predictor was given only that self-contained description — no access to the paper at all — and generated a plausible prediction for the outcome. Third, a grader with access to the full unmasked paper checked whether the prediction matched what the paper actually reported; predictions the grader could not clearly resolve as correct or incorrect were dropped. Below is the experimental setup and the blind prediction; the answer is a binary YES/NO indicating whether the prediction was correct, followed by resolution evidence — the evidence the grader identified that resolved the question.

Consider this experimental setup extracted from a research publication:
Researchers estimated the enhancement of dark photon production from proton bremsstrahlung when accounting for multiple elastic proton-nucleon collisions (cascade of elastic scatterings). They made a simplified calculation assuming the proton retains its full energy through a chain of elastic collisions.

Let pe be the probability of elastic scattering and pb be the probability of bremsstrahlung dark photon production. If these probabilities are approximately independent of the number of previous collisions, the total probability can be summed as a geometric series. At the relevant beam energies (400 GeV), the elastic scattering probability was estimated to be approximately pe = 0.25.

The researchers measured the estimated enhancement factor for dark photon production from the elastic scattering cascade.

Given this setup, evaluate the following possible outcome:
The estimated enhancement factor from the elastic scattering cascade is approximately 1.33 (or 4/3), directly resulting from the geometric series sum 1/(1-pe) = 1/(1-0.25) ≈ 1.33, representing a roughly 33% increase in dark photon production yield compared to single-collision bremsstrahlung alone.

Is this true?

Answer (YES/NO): YES